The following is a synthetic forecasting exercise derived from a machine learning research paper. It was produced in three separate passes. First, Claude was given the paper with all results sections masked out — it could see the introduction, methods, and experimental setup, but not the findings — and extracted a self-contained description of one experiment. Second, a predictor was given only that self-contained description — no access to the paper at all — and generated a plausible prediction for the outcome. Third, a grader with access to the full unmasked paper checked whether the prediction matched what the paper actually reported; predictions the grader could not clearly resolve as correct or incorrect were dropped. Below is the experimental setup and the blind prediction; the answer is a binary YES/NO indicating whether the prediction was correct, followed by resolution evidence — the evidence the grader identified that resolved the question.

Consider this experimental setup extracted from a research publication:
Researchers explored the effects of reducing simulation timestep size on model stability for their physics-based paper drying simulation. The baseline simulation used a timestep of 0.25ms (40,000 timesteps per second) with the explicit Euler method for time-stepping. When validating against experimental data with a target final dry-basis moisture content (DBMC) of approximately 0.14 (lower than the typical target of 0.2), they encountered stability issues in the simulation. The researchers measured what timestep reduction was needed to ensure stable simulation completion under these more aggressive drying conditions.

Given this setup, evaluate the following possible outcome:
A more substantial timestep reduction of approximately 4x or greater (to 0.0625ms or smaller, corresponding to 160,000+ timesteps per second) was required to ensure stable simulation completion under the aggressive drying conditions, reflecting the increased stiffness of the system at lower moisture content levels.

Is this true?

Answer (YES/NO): NO